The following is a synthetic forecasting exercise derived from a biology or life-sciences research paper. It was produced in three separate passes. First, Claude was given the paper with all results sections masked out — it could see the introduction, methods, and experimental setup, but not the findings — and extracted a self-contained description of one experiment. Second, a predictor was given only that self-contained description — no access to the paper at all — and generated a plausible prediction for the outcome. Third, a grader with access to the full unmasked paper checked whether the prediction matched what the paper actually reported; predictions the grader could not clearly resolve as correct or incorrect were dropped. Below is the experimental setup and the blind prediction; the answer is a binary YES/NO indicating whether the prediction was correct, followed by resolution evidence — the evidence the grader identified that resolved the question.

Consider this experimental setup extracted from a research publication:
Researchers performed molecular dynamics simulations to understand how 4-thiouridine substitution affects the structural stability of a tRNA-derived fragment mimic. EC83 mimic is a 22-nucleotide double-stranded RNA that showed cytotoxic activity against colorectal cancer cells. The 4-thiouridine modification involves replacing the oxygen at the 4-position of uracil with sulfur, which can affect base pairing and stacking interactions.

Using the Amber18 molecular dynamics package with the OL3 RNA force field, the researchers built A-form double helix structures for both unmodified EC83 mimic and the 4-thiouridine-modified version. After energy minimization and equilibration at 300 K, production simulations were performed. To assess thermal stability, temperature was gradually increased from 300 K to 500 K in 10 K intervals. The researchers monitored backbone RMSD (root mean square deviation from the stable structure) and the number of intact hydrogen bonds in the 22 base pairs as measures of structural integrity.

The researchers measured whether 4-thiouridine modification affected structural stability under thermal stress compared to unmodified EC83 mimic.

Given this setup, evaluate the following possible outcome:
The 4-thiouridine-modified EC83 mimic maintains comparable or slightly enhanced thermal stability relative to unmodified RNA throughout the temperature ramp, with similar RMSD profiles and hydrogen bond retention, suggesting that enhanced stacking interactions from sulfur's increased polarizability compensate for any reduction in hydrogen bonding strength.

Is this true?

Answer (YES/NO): NO